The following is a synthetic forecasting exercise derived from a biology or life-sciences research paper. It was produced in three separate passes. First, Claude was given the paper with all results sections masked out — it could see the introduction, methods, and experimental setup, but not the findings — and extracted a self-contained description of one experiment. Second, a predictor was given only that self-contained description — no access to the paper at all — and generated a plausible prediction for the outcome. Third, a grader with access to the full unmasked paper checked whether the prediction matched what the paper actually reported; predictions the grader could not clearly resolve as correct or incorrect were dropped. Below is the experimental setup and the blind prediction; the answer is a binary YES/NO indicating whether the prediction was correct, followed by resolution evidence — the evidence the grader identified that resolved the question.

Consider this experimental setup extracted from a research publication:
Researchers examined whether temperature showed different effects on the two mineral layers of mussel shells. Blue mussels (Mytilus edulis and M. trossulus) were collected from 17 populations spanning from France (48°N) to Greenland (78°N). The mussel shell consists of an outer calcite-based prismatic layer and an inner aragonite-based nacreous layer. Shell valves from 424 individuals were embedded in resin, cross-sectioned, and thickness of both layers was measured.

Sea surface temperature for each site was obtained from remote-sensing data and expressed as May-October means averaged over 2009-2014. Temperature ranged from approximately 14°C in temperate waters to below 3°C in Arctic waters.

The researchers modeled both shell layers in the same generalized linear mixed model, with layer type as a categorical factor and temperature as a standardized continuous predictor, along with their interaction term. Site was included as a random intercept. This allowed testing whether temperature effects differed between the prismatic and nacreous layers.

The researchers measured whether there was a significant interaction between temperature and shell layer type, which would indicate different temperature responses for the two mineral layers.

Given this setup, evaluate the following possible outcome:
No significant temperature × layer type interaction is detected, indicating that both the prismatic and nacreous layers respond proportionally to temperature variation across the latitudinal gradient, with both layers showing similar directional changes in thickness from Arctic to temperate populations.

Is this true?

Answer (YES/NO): YES